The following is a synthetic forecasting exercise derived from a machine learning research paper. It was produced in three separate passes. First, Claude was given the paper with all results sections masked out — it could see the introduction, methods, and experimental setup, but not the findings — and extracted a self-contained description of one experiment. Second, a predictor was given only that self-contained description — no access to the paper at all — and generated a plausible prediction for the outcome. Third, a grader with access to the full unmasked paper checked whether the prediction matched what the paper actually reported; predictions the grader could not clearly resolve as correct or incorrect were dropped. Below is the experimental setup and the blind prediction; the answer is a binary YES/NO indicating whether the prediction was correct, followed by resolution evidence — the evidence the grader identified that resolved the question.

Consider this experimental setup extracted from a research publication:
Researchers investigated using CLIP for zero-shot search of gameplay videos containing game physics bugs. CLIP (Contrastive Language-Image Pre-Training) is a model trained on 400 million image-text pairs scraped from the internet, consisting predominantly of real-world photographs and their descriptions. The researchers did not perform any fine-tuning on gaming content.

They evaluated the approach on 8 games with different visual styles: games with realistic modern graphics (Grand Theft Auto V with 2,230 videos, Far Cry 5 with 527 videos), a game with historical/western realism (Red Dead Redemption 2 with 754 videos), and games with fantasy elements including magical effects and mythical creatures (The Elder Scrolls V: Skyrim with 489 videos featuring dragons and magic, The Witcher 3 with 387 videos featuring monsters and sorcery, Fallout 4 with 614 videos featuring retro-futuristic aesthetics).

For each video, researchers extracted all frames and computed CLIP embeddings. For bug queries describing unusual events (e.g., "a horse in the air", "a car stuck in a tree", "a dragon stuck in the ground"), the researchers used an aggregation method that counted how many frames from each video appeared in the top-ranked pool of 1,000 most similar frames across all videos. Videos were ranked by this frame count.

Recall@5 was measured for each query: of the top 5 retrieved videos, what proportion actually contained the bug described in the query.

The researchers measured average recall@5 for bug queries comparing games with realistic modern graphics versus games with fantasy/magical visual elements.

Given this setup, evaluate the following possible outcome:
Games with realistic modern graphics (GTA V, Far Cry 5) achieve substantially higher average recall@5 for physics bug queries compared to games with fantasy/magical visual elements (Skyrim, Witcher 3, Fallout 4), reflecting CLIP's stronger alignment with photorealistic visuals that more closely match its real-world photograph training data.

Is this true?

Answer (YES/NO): YES